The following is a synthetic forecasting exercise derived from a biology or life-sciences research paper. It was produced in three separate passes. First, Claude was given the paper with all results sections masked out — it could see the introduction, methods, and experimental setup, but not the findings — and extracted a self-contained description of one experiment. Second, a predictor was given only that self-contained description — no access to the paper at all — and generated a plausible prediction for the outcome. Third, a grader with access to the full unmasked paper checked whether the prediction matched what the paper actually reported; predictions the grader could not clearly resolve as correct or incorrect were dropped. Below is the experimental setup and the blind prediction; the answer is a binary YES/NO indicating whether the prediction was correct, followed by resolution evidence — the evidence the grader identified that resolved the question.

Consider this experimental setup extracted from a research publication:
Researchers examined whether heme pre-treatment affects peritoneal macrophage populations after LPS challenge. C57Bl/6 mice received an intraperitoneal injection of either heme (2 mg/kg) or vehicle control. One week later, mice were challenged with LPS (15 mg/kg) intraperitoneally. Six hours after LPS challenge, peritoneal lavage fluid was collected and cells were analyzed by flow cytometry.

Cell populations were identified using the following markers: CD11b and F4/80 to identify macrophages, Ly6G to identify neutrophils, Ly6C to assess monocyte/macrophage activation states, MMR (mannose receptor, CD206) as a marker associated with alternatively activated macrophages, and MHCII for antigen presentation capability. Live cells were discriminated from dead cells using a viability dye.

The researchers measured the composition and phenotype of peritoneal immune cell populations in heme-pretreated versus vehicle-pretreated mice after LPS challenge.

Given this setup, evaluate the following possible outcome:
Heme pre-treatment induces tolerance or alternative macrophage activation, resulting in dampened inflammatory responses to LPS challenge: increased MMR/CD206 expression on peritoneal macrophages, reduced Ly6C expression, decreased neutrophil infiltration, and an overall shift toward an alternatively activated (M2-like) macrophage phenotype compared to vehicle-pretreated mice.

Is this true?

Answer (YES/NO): NO